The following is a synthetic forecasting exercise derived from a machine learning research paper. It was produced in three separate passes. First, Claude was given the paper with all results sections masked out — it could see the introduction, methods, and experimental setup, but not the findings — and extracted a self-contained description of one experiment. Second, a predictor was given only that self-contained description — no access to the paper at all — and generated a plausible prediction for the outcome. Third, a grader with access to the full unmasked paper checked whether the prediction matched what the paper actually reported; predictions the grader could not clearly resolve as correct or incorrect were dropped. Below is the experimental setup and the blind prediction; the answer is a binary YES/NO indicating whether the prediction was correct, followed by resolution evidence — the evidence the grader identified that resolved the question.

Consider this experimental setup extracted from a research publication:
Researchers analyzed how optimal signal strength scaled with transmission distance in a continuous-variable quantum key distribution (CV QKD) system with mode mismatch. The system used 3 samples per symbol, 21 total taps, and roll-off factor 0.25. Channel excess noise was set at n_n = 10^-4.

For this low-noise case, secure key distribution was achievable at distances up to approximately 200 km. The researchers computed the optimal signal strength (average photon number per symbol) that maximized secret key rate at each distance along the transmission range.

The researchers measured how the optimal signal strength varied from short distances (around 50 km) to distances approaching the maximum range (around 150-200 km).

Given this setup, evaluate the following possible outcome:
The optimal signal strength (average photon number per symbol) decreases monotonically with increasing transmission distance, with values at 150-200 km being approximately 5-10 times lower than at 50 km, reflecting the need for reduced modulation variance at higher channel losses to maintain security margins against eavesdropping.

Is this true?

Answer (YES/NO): NO